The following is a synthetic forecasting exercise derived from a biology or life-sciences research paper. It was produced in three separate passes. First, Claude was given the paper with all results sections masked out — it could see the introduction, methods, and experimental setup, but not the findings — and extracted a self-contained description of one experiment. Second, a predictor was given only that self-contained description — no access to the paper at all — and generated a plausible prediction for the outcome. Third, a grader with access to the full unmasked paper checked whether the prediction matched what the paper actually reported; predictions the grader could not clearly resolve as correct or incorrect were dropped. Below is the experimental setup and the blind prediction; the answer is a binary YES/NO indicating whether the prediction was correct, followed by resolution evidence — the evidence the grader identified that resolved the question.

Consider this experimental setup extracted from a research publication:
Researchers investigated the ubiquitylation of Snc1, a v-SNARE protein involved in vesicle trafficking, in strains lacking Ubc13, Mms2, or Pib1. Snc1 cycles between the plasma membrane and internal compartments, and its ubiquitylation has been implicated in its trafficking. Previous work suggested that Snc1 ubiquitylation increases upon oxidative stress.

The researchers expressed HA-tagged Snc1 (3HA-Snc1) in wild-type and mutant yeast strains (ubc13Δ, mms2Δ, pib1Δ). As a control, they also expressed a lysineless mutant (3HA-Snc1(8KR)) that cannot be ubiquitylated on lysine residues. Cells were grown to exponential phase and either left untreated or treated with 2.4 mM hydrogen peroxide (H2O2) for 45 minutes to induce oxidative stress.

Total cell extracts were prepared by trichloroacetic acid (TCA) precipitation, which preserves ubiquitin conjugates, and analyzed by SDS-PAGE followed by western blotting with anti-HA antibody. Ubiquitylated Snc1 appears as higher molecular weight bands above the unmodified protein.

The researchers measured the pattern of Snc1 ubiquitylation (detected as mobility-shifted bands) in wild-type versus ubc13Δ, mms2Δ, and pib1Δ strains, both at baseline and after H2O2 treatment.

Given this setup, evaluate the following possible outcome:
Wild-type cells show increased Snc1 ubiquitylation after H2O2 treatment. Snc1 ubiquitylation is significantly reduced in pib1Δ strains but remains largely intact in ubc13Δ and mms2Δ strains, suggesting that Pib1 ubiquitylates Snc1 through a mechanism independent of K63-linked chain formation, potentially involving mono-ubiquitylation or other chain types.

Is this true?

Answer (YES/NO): NO